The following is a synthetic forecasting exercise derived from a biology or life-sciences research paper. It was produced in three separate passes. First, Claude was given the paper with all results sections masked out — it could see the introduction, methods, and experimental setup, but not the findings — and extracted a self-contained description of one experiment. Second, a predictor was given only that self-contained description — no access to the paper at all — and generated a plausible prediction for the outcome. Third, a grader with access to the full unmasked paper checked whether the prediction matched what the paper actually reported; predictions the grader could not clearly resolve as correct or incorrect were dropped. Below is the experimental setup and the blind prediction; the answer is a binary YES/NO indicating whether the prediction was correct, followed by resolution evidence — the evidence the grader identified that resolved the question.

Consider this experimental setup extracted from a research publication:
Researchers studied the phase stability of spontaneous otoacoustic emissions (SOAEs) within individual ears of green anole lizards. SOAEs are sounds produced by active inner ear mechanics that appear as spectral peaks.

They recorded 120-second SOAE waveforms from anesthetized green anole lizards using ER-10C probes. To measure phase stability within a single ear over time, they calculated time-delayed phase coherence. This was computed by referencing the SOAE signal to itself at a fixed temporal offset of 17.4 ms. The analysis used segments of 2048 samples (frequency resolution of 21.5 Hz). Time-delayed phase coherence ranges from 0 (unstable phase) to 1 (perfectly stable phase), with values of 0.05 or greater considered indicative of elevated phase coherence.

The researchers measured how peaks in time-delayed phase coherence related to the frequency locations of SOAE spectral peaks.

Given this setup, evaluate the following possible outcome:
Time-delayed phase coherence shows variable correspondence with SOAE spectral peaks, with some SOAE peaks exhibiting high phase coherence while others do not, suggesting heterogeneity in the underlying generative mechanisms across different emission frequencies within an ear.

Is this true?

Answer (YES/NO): NO